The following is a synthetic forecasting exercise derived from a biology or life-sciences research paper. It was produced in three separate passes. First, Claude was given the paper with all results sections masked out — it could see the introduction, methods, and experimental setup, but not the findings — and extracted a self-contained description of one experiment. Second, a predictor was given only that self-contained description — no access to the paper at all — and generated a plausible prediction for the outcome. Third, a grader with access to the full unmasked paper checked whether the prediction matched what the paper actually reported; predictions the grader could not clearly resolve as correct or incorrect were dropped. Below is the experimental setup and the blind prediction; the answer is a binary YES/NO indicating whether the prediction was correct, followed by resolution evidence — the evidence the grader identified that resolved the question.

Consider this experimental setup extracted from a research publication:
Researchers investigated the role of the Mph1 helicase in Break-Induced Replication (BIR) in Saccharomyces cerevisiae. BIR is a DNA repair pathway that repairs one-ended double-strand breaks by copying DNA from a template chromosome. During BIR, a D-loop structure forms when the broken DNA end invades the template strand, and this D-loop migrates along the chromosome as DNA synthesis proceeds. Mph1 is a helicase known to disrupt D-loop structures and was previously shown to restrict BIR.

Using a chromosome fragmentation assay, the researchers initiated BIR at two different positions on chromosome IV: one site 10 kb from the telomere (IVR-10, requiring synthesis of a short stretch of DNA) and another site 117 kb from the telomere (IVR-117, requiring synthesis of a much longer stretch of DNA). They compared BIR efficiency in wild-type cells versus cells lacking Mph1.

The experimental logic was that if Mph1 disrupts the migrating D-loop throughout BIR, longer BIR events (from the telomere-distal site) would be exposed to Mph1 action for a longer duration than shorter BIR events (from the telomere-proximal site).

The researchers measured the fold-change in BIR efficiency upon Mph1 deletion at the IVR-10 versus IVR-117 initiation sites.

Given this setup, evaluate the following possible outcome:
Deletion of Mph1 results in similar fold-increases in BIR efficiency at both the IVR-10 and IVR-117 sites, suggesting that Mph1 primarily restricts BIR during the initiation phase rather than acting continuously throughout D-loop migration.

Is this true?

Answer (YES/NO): NO